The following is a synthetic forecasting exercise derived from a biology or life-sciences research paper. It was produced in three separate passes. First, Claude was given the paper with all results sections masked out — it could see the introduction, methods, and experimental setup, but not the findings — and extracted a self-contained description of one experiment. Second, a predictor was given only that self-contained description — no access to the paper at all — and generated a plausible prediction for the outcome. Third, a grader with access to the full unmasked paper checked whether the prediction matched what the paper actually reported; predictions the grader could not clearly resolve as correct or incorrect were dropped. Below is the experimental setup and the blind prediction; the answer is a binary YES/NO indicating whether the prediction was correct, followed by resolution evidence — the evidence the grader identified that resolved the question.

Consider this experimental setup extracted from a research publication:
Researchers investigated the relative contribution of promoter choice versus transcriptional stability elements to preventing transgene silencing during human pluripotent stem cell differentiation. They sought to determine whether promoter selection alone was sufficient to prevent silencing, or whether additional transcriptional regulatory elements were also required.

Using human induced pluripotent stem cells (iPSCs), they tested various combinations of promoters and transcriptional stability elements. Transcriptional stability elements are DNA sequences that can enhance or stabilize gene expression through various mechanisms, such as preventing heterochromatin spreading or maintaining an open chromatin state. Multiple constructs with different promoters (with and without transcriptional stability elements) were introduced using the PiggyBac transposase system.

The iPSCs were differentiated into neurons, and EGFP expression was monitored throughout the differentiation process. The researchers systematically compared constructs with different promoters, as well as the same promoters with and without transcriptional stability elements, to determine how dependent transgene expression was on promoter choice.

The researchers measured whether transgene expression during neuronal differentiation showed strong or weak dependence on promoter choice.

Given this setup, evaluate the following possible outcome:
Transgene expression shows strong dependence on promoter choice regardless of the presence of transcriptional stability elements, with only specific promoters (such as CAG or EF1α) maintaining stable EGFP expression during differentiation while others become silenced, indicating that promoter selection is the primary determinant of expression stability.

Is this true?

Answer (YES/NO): NO